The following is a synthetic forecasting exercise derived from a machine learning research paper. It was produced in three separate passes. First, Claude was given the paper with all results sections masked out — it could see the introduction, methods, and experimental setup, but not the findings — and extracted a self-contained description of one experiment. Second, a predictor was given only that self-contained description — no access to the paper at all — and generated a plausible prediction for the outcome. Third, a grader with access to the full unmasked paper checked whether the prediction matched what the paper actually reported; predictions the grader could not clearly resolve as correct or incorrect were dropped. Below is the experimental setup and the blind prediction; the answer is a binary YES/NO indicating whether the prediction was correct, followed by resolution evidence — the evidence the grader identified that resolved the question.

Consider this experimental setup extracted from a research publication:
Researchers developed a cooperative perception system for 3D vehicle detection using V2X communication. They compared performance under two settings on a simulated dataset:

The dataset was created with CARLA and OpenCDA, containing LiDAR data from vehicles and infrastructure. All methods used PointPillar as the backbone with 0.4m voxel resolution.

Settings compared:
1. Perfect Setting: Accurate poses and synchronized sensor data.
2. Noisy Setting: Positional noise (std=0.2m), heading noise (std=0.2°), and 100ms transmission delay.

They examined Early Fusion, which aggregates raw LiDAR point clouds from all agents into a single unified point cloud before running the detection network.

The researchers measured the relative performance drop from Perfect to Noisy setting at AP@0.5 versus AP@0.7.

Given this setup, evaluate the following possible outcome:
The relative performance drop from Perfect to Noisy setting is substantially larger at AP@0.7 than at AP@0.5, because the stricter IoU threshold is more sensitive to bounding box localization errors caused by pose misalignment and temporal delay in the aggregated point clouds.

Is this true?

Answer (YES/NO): YES